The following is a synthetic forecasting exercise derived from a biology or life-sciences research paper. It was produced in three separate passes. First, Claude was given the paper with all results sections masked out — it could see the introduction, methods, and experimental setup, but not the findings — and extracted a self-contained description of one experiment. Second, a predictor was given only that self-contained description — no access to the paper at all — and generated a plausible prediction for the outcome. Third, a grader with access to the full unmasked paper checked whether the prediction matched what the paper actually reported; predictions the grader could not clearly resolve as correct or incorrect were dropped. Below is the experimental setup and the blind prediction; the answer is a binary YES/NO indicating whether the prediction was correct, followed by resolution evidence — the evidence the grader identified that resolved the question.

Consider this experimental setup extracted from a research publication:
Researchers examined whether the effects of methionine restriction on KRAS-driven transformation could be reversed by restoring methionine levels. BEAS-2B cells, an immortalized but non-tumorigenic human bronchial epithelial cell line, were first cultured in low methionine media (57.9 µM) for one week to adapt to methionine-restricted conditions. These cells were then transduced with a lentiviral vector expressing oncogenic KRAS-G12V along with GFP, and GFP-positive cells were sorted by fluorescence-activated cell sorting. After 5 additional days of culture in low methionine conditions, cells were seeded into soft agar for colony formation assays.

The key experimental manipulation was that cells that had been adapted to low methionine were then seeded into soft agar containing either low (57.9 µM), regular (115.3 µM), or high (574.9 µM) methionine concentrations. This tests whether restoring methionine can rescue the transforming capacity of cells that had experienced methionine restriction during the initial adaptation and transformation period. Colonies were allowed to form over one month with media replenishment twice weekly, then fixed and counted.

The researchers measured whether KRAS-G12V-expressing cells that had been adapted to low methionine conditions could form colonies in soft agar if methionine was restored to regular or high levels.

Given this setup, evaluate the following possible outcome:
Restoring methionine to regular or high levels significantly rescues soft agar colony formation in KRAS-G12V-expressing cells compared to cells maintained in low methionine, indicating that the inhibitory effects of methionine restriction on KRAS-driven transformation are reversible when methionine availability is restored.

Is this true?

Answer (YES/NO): NO